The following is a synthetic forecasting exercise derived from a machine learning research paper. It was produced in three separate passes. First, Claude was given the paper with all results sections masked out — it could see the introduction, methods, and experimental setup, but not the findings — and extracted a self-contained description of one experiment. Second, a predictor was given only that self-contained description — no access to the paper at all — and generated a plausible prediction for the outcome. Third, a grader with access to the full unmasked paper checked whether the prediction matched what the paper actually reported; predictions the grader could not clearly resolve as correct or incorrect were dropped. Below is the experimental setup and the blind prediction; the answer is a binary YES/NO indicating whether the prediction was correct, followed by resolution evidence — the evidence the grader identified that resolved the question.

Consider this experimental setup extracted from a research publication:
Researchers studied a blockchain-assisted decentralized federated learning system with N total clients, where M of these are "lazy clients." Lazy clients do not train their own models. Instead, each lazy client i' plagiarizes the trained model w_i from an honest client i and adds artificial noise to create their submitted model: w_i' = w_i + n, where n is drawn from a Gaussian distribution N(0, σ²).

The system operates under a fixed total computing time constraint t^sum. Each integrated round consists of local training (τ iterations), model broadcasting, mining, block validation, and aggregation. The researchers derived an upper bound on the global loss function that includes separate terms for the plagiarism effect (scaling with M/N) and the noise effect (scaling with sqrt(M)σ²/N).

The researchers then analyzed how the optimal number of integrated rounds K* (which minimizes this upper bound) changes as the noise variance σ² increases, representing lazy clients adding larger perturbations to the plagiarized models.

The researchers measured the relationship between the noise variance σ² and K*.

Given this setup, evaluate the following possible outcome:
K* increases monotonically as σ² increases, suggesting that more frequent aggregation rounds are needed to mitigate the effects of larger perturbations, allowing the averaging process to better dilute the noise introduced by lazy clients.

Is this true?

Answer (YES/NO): NO